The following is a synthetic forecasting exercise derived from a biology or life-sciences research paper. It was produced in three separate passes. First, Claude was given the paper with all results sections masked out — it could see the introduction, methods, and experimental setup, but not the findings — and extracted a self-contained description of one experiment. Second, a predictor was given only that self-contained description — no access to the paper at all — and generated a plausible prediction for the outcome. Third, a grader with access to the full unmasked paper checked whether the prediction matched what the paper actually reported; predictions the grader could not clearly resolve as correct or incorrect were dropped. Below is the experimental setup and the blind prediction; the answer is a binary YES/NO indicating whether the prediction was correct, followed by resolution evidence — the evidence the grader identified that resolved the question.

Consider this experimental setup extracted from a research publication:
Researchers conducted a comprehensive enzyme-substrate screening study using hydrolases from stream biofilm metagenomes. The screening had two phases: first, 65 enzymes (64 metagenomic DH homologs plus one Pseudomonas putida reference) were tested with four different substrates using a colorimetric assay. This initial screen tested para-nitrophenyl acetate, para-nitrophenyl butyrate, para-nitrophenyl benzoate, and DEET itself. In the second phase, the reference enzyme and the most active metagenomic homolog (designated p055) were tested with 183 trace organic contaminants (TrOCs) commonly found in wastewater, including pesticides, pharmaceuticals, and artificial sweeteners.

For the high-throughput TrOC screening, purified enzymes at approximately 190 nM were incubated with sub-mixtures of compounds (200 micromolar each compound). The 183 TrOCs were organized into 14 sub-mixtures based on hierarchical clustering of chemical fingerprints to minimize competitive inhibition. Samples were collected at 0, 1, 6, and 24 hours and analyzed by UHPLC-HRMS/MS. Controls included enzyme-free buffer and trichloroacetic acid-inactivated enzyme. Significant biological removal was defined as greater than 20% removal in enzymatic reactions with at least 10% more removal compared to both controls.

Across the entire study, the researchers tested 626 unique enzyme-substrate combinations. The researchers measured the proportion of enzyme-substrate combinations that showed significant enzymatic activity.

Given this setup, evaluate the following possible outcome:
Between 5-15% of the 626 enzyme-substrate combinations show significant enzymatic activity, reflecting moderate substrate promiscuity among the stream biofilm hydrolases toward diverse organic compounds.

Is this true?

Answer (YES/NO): YES